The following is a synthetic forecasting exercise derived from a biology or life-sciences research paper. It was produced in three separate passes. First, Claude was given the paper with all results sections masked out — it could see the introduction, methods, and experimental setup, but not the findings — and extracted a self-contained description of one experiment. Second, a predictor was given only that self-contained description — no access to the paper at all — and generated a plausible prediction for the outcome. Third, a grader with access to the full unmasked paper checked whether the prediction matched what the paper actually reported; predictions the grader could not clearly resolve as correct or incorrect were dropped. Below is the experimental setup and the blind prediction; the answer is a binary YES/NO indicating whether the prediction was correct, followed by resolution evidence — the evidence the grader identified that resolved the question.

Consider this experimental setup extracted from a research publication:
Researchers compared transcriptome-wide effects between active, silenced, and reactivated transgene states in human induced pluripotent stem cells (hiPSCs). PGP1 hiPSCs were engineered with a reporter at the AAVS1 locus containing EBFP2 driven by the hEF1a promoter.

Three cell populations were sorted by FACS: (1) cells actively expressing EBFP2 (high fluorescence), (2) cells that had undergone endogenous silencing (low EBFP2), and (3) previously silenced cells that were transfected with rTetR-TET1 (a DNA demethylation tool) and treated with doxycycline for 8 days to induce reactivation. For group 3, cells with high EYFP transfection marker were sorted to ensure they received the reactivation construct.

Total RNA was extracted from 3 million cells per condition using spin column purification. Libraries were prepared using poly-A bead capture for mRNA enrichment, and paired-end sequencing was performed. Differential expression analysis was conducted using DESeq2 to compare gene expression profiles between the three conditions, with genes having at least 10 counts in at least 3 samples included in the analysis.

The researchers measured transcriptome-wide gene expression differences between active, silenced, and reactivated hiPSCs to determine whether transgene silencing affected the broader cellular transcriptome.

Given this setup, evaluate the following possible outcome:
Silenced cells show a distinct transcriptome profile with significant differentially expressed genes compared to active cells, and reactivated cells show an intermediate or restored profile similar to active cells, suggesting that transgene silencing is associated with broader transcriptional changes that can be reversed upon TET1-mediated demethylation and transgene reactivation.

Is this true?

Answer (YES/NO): NO